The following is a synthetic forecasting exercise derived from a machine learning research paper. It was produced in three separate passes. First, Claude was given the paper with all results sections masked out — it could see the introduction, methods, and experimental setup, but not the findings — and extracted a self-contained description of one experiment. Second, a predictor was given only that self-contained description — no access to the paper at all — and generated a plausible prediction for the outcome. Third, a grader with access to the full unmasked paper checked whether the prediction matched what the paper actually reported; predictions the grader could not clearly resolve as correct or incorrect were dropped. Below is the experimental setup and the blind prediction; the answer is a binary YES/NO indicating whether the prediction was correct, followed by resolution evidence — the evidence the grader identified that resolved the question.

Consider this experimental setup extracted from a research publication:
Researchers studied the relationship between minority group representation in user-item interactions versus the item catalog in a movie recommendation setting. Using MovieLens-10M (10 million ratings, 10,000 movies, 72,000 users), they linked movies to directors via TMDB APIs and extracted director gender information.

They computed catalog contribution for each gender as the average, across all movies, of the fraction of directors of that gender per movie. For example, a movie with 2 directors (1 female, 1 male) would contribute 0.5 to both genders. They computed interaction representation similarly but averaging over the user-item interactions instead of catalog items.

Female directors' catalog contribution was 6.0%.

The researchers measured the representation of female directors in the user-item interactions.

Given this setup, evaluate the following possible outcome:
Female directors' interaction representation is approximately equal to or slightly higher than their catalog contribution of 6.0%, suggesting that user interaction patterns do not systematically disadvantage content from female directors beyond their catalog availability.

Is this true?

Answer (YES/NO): NO